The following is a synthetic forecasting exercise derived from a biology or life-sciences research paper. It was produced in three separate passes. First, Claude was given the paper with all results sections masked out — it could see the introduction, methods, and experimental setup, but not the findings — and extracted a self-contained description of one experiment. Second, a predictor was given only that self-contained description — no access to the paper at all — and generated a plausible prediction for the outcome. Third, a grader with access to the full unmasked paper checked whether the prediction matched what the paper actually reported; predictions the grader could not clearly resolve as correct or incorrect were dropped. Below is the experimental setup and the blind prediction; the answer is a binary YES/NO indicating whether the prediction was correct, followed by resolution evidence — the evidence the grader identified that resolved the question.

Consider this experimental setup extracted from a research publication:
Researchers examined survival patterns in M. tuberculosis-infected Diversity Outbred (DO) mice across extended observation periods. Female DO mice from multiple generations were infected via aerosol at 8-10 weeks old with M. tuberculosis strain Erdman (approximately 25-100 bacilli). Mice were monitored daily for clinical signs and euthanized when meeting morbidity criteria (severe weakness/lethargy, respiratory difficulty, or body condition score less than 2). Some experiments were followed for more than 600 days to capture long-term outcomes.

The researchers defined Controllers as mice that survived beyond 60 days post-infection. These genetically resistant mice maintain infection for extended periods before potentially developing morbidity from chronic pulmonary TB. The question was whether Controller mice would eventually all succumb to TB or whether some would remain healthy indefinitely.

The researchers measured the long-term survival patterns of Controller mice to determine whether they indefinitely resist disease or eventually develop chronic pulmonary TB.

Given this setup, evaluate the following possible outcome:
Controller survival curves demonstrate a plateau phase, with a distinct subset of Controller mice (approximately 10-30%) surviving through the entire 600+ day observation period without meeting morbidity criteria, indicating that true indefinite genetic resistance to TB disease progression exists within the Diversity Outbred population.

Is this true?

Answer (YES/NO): NO